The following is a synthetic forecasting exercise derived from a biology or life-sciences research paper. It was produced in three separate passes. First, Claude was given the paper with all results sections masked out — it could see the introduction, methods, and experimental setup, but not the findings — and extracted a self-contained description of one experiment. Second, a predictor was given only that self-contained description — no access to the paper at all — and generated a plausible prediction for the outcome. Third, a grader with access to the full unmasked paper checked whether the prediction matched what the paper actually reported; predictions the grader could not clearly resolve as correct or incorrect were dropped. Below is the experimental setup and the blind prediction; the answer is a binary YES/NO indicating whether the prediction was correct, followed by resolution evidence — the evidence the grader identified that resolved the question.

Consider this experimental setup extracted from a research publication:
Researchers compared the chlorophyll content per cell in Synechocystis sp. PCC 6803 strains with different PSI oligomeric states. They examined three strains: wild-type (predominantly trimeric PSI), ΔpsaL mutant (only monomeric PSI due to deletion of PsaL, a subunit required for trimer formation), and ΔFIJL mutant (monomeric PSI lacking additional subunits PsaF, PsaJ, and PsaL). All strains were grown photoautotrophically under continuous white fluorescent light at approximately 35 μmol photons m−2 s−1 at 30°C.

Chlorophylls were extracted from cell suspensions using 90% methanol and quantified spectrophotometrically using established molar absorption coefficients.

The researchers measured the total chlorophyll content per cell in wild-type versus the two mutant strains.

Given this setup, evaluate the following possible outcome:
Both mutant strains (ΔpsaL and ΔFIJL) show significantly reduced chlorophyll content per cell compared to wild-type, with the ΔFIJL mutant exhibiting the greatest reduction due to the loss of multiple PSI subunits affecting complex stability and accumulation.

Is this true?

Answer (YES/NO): NO